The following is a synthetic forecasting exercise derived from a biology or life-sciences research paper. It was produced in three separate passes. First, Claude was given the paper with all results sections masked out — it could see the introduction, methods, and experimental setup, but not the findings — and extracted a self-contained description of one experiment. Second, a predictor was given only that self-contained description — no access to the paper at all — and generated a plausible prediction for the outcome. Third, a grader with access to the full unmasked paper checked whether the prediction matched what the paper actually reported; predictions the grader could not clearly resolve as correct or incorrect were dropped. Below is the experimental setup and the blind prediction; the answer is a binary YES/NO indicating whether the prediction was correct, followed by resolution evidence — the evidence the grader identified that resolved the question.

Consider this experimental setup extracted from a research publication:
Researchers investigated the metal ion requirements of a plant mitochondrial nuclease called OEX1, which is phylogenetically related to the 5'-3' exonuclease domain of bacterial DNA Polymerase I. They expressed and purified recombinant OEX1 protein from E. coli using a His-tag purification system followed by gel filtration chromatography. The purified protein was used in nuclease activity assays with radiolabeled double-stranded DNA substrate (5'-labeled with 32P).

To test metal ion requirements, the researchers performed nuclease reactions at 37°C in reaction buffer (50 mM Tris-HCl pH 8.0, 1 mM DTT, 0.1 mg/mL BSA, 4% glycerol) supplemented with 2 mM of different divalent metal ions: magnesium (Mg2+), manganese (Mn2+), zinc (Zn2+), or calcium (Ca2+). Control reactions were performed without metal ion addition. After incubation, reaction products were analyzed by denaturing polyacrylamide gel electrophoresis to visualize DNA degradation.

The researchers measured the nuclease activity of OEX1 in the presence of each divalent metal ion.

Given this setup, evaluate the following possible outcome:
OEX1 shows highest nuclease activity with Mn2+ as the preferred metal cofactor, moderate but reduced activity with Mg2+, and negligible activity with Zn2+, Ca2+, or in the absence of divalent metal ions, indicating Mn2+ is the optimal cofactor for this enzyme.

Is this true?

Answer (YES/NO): NO